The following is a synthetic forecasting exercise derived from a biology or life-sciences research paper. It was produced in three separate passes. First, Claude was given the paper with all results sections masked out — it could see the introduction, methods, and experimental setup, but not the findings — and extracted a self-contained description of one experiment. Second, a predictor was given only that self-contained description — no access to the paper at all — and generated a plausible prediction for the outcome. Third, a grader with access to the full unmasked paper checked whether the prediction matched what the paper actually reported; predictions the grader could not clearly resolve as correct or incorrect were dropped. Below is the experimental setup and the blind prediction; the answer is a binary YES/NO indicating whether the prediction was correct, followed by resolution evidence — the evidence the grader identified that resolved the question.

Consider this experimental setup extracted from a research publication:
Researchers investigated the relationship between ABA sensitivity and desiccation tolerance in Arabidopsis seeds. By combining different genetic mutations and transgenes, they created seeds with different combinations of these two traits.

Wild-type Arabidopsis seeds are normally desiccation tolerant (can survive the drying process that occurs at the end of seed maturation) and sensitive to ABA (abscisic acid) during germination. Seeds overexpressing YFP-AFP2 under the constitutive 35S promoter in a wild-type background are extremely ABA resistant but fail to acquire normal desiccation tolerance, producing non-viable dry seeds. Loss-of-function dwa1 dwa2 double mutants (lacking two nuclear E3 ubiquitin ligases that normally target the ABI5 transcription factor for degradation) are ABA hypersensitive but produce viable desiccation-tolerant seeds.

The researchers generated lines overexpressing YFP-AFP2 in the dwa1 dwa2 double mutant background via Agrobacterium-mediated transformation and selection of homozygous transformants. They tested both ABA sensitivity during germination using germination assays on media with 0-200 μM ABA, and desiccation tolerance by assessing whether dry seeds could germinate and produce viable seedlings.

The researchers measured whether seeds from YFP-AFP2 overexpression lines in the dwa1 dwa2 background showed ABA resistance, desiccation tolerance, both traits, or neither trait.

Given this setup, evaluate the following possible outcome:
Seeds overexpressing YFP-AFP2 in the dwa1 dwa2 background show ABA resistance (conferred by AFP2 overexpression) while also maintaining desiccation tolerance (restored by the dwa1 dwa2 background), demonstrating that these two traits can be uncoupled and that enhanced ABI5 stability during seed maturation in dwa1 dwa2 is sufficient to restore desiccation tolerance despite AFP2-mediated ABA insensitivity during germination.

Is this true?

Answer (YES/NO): NO